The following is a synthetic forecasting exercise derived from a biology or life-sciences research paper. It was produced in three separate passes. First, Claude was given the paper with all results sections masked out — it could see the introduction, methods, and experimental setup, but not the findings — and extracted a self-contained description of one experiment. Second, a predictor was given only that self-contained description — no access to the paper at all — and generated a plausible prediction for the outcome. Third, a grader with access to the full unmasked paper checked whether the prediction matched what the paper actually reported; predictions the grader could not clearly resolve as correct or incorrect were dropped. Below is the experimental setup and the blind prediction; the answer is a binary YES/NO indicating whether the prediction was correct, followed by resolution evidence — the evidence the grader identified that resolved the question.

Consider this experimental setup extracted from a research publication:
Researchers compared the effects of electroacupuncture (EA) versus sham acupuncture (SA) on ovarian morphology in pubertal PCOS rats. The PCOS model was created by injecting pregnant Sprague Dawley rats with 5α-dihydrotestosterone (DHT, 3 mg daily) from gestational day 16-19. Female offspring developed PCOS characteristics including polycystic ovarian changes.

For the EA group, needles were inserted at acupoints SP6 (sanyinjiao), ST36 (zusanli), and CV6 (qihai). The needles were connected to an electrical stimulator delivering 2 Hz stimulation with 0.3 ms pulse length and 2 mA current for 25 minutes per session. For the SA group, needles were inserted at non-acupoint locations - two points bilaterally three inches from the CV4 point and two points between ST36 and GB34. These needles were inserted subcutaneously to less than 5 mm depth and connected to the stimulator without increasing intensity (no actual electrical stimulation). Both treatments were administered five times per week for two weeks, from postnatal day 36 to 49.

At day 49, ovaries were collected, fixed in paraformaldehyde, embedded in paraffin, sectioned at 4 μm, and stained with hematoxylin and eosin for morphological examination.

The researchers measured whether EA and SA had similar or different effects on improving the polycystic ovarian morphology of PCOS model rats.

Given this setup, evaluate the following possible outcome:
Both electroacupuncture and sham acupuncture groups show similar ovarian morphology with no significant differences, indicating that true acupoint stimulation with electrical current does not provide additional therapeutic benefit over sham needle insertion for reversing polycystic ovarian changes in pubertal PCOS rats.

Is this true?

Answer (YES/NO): NO